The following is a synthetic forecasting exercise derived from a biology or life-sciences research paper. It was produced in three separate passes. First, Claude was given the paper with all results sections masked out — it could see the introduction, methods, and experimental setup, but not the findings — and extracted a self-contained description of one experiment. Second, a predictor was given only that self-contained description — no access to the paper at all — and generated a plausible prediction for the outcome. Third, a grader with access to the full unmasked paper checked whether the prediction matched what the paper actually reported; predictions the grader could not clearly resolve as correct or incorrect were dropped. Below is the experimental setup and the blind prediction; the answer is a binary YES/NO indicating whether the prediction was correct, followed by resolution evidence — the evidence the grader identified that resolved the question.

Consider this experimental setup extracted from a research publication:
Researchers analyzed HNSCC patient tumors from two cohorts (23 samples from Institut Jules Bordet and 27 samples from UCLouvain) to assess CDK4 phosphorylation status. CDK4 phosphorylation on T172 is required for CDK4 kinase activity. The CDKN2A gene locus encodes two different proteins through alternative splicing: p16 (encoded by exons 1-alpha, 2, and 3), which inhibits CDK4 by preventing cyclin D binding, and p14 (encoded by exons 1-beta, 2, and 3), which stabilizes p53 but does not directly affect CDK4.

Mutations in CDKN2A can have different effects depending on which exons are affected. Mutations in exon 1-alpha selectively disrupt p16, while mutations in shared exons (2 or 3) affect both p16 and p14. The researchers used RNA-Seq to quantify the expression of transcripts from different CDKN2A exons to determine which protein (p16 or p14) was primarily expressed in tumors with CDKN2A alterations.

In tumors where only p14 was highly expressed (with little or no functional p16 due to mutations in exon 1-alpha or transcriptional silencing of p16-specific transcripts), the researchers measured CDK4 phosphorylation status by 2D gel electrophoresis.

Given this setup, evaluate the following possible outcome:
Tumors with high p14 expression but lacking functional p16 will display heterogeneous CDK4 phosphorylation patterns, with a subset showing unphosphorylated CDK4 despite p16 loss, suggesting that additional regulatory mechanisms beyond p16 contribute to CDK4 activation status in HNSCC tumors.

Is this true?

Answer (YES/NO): NO